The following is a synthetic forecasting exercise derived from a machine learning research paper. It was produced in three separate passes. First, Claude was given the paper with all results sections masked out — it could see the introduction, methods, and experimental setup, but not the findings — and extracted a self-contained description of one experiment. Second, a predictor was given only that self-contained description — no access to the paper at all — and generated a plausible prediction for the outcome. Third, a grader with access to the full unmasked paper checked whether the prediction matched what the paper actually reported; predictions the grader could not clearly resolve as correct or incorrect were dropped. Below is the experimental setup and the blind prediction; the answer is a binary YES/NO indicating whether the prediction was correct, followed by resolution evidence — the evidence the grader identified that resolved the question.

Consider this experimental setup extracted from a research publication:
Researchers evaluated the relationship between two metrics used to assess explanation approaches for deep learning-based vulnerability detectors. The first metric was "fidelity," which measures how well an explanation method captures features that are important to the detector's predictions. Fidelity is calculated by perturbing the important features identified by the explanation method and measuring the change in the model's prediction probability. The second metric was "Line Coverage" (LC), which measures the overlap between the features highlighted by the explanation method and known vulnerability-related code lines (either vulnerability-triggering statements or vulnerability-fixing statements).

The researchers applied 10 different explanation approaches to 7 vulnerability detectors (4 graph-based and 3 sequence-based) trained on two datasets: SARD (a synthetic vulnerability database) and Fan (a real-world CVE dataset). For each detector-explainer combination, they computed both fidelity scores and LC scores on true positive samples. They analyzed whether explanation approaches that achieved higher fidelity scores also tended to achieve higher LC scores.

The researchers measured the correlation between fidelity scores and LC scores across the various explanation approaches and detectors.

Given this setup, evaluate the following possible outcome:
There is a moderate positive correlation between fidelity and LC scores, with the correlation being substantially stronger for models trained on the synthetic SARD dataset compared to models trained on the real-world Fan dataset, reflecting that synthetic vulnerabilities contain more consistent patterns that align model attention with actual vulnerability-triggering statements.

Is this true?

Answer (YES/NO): NO